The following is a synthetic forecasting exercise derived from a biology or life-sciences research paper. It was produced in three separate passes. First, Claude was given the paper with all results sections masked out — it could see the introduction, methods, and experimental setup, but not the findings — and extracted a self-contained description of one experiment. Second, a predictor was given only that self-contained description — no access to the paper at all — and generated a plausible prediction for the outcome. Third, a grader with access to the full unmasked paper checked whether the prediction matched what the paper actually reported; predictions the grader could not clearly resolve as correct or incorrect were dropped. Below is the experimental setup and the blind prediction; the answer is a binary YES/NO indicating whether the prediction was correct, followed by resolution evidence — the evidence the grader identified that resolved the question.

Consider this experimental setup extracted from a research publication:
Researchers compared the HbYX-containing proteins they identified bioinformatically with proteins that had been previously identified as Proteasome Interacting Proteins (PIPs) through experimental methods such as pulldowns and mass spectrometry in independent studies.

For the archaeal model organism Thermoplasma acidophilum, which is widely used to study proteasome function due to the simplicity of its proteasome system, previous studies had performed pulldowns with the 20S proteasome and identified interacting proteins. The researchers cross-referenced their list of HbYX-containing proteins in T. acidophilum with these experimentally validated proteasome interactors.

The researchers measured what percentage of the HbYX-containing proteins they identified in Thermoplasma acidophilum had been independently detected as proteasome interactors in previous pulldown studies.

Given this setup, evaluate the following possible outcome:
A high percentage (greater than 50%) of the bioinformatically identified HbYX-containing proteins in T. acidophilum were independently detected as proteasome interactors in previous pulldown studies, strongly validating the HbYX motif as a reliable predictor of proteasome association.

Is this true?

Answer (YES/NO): NO